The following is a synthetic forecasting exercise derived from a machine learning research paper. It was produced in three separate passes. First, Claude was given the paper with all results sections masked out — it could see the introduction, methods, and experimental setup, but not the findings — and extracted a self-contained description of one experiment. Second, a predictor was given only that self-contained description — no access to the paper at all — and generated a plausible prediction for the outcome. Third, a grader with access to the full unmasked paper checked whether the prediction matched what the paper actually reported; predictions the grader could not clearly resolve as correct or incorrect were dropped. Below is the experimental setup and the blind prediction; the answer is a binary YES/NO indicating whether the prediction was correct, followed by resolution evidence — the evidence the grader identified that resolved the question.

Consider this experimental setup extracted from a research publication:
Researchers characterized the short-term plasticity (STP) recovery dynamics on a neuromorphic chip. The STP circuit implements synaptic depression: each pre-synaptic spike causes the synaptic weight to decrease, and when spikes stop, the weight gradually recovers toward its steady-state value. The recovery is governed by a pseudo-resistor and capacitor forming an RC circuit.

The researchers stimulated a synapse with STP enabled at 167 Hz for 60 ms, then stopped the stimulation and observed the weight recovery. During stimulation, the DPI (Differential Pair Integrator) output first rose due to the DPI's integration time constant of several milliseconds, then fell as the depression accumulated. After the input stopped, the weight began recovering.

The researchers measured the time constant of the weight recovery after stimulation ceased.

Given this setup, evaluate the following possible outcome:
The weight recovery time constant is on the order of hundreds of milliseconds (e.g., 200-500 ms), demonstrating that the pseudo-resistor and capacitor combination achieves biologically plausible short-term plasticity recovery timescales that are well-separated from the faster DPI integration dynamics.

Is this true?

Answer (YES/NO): NO